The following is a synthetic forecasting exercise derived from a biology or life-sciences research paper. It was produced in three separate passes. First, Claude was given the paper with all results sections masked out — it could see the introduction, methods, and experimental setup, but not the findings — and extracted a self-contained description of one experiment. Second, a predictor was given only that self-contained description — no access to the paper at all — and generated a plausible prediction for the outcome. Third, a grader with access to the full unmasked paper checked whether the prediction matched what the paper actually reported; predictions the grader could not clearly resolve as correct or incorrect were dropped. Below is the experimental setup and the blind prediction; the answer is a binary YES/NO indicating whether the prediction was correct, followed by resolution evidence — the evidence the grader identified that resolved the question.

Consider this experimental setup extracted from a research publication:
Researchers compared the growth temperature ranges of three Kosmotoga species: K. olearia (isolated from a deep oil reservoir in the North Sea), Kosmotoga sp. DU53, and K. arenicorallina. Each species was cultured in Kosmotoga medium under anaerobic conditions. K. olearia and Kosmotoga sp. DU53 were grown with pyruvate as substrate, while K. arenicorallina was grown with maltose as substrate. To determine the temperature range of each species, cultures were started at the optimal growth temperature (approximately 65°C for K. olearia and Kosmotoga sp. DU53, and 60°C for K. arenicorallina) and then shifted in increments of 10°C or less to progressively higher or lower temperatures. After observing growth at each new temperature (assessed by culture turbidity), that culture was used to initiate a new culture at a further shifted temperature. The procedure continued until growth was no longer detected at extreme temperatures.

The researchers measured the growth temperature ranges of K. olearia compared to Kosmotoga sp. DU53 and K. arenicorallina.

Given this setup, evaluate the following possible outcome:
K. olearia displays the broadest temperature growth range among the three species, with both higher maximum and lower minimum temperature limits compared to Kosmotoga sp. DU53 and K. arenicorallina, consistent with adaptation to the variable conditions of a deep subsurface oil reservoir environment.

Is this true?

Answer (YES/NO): NO